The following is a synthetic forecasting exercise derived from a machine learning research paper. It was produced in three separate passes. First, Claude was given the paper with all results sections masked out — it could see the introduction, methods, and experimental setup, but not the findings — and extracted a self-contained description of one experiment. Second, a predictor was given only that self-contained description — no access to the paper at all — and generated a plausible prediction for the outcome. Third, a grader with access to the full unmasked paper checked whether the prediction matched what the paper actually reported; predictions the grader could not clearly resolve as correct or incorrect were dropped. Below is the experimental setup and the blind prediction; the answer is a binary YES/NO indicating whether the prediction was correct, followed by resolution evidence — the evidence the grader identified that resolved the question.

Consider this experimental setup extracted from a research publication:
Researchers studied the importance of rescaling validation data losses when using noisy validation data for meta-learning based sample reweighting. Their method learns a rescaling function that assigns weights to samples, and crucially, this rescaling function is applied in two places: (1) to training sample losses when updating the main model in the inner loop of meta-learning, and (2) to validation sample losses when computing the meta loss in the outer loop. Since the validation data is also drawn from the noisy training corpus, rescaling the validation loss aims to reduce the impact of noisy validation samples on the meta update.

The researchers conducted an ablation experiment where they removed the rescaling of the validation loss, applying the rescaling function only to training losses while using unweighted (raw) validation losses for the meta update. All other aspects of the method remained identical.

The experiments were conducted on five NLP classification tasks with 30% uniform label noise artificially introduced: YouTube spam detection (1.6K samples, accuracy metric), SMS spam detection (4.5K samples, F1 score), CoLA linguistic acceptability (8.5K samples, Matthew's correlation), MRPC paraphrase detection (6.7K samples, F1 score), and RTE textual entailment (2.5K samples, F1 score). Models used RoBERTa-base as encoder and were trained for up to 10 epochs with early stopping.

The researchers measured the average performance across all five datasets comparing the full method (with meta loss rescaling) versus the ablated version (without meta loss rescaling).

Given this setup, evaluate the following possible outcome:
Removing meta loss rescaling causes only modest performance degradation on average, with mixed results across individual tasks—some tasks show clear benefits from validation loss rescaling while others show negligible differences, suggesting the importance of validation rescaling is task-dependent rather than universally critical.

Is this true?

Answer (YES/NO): NO